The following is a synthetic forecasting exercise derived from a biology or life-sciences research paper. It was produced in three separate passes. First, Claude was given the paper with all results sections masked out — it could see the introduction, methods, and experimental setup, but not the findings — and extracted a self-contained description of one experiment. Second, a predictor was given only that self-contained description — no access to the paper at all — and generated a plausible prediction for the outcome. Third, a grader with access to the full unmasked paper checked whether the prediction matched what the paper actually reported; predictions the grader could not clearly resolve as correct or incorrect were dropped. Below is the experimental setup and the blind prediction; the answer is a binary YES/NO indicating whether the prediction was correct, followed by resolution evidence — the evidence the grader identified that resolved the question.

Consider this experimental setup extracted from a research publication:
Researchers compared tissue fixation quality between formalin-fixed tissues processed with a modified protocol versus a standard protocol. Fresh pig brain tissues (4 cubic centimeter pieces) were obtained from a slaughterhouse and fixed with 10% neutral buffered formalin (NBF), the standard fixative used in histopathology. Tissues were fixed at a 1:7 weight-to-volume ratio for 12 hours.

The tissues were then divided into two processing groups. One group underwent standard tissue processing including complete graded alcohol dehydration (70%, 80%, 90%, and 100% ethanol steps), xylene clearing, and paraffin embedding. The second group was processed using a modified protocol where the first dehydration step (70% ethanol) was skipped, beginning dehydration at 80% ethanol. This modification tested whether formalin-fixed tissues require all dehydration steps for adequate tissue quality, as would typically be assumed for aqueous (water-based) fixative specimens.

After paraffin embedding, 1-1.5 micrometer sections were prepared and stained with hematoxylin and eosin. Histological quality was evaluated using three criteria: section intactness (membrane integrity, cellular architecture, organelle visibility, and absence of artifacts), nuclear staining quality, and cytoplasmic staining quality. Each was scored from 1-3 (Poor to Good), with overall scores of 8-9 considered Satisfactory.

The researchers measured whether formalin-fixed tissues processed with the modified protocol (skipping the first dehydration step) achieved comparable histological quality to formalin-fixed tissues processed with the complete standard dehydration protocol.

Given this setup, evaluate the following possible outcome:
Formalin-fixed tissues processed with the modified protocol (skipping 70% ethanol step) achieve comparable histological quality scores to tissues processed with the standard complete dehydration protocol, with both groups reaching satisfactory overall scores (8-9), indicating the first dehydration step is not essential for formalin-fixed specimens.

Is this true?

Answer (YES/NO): YES